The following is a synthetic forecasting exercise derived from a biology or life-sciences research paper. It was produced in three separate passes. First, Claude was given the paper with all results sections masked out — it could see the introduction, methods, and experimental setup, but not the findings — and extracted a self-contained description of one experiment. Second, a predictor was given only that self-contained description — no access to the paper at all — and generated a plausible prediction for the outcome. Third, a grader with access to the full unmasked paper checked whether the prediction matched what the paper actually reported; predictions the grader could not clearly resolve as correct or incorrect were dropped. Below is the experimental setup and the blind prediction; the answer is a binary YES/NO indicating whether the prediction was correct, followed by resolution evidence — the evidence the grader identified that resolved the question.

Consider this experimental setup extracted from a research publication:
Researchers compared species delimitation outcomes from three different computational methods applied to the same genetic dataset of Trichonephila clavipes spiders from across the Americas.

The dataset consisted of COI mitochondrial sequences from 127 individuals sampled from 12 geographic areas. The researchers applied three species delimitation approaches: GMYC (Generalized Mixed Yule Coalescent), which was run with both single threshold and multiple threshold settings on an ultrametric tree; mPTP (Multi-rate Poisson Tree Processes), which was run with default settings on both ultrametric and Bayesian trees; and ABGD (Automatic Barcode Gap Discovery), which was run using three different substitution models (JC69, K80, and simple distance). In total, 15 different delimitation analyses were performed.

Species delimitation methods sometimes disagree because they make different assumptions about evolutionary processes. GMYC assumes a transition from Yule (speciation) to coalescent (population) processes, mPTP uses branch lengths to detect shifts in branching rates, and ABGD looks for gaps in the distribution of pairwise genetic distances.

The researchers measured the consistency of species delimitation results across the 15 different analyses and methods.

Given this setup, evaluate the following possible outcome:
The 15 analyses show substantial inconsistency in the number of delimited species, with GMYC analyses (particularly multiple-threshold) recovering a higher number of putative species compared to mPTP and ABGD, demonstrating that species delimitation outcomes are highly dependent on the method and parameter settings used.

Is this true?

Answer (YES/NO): NO